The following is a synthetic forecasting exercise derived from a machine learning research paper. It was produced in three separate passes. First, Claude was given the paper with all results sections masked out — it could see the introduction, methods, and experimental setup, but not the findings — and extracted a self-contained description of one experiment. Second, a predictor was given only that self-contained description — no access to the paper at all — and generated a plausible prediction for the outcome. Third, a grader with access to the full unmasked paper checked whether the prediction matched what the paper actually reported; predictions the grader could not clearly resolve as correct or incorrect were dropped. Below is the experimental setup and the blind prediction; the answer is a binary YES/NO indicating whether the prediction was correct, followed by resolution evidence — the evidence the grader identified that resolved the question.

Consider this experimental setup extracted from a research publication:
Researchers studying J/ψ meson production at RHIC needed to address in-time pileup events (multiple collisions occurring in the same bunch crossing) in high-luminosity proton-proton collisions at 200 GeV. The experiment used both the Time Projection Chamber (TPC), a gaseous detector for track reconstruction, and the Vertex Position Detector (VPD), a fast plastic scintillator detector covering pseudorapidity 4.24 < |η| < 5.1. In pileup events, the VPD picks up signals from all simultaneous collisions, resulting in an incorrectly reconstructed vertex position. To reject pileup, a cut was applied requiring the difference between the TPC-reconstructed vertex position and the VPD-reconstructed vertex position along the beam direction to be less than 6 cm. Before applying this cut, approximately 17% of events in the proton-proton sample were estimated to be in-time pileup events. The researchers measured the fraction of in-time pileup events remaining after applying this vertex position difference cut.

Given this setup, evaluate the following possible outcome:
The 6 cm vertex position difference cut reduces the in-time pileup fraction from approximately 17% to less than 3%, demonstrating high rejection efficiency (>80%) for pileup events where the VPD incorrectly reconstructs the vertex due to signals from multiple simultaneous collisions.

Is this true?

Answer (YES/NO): YES